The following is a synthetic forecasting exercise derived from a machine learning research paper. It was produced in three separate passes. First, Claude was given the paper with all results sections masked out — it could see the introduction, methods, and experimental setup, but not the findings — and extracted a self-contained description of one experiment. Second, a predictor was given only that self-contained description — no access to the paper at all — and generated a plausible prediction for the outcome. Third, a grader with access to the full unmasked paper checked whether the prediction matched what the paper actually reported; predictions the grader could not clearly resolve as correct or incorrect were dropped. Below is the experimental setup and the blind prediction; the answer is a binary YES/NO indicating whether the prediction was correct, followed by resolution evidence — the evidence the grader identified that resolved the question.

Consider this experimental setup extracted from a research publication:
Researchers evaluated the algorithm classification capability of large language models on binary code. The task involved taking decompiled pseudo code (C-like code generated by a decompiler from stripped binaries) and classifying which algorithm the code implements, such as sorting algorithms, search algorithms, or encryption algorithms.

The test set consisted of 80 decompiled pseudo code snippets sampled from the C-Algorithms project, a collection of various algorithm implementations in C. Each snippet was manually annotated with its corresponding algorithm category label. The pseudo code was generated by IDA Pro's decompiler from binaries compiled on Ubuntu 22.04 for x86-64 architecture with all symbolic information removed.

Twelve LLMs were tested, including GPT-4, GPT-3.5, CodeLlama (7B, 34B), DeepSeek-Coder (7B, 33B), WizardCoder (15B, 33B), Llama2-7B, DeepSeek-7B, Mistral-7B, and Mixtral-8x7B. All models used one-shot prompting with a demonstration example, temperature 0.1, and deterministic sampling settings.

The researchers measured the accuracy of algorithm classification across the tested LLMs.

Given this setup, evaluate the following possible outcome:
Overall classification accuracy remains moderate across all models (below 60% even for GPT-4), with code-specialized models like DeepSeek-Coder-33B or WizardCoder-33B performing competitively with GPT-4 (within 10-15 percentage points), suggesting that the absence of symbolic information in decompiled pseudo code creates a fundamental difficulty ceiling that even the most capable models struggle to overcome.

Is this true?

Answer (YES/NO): NO